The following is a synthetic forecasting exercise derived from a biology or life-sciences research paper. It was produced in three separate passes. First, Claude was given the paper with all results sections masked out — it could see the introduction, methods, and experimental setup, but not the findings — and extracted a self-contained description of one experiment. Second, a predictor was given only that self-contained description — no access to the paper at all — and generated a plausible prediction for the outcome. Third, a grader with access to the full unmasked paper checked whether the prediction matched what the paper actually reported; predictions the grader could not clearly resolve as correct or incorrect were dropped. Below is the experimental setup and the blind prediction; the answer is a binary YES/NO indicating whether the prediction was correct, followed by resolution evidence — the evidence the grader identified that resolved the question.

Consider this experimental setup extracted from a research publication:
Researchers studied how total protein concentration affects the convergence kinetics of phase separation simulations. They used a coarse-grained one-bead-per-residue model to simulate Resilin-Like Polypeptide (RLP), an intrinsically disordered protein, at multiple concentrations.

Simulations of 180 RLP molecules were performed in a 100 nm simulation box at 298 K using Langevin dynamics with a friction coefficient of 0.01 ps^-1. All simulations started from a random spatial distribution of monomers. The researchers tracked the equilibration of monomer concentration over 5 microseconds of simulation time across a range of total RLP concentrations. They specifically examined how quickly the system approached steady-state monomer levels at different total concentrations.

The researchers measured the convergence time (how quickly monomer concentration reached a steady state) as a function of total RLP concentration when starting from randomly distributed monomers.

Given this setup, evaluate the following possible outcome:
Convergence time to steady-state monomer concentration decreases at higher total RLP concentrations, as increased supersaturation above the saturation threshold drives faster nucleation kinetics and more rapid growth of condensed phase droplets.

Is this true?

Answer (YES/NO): YES